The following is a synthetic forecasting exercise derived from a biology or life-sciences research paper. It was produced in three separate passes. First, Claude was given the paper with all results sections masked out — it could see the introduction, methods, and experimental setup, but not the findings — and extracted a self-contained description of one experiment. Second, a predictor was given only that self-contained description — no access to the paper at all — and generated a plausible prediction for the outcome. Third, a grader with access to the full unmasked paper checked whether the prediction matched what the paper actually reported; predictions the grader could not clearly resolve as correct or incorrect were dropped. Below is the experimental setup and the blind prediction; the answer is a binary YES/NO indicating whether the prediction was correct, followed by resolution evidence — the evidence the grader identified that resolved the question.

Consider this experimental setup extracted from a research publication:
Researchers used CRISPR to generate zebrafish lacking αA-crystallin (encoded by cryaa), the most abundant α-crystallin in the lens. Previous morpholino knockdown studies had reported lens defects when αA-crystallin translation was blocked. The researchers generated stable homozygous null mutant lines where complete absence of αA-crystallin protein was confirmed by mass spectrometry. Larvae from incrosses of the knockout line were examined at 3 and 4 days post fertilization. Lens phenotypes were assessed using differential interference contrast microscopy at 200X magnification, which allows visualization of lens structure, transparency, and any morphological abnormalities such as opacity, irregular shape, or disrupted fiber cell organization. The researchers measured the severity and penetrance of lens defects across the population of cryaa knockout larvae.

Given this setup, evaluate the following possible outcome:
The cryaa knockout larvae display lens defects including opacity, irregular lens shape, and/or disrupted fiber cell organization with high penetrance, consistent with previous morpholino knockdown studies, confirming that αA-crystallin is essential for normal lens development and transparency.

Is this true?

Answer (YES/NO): NO